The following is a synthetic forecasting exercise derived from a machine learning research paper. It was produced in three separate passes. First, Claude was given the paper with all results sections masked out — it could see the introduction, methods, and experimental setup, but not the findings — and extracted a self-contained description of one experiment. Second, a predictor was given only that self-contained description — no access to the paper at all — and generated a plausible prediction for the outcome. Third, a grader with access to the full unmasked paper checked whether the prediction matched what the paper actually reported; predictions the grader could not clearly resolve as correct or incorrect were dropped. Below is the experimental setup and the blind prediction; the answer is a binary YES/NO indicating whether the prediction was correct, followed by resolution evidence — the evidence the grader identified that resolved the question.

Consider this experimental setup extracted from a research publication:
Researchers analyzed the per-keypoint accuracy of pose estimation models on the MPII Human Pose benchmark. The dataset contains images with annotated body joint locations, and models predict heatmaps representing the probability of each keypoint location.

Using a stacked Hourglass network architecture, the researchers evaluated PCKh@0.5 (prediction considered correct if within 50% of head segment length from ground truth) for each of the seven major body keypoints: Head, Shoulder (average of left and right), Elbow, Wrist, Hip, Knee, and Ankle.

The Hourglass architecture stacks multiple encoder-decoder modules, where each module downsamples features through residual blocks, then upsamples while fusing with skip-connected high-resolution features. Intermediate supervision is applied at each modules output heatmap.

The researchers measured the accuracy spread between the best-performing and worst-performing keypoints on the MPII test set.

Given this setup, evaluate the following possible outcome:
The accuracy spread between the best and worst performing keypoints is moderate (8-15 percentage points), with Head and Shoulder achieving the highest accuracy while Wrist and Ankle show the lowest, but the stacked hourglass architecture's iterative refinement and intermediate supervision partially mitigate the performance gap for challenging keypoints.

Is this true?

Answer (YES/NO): YES